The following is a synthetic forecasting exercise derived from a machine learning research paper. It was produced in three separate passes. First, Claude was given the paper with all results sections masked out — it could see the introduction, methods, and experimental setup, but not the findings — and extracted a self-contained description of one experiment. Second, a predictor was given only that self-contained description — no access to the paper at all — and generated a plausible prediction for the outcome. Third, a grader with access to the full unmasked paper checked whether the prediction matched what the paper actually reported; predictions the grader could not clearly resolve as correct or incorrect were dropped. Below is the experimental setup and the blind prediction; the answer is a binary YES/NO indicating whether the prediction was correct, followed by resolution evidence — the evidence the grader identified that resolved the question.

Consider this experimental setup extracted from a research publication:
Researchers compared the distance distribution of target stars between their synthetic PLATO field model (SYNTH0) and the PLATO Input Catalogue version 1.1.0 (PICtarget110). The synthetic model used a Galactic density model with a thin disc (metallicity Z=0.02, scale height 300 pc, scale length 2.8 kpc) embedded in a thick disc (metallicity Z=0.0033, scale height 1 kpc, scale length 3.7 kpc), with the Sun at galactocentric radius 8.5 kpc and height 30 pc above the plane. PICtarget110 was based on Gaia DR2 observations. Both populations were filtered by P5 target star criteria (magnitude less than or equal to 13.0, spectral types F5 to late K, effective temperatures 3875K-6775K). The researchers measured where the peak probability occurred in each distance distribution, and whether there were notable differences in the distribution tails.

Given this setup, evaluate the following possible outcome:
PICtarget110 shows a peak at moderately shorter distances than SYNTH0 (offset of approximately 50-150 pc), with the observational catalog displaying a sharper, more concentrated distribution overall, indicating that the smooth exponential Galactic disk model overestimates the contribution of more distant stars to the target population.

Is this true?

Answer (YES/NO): NO